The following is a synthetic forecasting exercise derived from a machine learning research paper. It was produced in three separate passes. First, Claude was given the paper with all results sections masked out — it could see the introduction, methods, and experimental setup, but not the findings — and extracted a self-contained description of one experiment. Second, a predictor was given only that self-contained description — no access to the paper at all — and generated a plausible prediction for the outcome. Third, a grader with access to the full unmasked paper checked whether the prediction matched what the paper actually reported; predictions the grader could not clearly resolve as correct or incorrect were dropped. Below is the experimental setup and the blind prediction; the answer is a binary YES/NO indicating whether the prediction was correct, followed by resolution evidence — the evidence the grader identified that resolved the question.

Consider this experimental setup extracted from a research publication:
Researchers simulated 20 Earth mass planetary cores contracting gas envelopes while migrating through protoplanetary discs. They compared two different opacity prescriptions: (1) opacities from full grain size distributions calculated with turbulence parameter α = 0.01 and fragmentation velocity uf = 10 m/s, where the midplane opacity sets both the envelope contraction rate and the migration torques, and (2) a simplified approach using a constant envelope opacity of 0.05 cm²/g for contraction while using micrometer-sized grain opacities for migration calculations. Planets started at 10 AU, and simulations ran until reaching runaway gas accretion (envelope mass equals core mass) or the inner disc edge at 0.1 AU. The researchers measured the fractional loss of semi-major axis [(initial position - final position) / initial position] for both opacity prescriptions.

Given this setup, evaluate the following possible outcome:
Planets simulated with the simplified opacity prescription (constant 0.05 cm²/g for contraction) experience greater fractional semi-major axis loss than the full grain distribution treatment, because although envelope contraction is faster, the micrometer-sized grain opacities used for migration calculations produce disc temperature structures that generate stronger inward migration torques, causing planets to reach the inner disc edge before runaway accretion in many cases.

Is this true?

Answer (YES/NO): NO